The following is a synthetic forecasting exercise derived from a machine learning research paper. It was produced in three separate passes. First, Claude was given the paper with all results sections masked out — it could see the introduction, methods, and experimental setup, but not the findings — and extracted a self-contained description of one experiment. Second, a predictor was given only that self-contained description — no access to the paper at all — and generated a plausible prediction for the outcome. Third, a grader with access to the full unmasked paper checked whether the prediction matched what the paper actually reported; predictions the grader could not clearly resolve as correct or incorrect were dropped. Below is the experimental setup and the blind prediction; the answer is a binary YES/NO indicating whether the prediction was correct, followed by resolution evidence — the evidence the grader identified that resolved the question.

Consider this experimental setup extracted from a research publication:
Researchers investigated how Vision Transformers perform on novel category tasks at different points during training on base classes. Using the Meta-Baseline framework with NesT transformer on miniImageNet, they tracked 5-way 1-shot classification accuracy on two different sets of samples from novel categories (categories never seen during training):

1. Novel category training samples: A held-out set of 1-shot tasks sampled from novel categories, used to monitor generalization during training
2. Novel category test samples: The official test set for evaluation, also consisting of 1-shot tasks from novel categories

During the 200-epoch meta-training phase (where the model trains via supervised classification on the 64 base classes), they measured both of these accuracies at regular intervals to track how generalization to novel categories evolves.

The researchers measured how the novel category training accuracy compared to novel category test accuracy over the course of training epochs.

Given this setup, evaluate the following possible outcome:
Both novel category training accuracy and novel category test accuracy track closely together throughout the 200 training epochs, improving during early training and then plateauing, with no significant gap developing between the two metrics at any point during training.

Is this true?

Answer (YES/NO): NO